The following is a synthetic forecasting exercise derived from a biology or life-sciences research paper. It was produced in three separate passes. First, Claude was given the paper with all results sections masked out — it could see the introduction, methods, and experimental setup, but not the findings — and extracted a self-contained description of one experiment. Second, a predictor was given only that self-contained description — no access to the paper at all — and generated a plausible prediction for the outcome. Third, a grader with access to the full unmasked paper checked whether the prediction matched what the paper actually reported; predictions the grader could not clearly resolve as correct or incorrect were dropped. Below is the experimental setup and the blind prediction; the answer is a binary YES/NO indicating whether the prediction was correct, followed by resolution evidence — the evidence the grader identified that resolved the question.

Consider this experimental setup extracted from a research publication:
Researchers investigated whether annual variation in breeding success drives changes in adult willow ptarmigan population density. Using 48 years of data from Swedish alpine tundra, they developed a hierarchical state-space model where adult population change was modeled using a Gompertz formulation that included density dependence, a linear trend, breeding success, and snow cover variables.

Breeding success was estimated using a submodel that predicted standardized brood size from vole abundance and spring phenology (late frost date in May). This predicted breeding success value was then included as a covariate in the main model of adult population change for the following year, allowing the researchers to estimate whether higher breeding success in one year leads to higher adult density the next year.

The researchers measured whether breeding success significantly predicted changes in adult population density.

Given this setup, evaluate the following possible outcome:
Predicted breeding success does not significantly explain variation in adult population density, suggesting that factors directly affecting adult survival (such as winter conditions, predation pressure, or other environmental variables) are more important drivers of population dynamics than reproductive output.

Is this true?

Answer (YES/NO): NO